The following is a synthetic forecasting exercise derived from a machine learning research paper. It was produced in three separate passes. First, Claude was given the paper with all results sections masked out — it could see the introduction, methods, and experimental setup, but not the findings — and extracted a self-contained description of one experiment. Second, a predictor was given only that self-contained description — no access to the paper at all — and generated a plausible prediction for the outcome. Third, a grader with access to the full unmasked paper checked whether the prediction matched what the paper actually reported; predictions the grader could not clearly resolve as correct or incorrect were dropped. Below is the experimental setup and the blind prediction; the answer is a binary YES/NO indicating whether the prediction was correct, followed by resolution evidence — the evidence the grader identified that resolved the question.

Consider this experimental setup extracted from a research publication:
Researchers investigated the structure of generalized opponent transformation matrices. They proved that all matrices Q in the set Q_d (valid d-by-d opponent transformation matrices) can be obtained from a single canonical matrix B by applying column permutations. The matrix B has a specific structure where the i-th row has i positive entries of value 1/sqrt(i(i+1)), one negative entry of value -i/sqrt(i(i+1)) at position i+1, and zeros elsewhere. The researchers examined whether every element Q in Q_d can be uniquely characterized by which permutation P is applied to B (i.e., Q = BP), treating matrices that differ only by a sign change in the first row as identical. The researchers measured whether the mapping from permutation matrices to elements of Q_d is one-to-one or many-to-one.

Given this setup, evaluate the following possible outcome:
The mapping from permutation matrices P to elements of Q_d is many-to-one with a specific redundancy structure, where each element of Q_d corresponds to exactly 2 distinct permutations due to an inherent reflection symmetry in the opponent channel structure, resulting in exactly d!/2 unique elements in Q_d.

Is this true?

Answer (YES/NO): YES